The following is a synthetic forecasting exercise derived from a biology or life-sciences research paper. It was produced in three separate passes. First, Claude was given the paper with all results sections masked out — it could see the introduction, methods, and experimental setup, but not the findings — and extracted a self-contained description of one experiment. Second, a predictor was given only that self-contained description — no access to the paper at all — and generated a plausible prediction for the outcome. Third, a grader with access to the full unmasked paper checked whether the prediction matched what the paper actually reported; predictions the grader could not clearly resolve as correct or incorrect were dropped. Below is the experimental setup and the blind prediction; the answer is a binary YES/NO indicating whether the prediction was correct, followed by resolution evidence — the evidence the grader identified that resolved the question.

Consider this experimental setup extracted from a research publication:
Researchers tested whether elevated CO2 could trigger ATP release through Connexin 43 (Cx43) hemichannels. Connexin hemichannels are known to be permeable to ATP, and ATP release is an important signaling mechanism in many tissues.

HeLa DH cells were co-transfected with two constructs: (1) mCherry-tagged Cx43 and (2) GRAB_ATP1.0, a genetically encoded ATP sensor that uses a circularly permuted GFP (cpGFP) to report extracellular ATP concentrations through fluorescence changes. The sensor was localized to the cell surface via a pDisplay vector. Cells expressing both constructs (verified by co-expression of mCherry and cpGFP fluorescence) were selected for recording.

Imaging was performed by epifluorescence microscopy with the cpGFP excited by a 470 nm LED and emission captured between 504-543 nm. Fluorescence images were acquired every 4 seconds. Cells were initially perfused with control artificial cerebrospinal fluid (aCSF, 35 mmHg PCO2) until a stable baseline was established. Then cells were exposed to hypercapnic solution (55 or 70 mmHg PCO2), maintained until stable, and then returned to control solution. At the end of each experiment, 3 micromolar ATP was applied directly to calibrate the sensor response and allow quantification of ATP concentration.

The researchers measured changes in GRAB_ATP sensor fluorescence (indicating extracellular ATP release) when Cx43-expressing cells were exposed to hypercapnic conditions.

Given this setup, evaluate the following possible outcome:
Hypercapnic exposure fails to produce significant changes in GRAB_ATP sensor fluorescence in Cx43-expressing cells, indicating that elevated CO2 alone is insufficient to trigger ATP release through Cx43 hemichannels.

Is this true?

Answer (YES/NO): NO